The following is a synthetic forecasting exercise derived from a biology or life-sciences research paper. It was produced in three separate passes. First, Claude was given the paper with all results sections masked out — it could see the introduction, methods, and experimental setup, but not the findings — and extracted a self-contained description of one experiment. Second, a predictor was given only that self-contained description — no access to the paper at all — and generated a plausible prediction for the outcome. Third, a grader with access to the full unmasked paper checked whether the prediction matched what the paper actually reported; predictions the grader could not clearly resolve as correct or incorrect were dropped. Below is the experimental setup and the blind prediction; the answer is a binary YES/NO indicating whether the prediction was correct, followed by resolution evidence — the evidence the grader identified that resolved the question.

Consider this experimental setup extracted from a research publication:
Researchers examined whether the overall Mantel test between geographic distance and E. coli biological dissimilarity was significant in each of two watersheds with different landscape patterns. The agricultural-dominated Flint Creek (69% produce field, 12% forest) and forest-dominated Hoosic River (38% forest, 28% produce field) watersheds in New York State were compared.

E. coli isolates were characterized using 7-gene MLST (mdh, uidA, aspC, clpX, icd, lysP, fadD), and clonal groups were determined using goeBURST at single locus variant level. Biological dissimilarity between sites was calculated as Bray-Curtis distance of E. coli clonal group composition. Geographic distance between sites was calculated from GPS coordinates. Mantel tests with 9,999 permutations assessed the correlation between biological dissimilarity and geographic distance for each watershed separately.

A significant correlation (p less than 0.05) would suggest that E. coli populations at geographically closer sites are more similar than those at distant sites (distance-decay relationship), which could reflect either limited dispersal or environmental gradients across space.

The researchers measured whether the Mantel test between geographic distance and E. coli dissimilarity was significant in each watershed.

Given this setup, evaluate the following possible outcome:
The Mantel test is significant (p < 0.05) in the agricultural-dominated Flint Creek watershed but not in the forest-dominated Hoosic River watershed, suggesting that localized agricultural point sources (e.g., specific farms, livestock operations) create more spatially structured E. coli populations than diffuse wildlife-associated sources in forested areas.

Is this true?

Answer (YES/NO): NO